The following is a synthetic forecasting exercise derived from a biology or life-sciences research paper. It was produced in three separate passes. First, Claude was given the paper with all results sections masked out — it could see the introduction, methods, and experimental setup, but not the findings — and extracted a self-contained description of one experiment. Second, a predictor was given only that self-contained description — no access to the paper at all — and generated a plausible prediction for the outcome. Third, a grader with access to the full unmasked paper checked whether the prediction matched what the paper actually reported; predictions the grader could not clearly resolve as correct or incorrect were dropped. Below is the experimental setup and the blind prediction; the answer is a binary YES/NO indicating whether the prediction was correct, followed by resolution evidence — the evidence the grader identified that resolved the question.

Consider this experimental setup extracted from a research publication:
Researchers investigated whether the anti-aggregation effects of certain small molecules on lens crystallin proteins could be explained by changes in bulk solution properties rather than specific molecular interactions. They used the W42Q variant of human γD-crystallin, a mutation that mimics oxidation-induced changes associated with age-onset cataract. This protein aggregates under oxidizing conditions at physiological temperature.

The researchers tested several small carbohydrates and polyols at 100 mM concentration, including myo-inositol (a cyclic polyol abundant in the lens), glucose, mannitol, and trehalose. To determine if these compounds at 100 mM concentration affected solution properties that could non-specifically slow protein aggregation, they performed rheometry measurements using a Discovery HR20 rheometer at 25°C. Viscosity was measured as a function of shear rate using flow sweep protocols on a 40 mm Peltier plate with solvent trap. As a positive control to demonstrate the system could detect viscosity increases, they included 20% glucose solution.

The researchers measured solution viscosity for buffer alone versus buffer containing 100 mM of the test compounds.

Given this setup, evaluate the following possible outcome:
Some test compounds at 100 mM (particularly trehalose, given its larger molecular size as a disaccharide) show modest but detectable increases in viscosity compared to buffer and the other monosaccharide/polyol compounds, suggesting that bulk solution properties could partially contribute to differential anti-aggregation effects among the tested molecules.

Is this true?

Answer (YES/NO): NO